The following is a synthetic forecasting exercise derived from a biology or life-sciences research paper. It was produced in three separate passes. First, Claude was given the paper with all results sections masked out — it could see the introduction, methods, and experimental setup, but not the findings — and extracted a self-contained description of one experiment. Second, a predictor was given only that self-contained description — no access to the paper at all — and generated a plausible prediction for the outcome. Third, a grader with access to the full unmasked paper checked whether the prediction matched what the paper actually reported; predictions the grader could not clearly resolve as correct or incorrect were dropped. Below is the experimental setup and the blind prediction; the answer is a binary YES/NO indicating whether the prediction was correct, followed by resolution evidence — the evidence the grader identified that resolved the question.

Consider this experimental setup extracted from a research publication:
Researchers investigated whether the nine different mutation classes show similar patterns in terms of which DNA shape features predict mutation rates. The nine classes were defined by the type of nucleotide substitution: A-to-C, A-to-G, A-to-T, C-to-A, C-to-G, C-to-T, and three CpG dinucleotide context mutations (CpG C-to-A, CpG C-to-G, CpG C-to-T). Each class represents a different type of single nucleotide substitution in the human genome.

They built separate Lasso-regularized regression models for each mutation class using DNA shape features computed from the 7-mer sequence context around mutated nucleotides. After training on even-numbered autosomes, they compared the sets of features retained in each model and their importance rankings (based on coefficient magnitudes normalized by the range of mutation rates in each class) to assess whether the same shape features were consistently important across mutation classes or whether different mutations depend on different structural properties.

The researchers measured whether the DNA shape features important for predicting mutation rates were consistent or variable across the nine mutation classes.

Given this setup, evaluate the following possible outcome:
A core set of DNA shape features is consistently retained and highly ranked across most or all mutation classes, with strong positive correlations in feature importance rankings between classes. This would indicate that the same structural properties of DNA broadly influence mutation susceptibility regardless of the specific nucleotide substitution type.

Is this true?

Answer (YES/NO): NO